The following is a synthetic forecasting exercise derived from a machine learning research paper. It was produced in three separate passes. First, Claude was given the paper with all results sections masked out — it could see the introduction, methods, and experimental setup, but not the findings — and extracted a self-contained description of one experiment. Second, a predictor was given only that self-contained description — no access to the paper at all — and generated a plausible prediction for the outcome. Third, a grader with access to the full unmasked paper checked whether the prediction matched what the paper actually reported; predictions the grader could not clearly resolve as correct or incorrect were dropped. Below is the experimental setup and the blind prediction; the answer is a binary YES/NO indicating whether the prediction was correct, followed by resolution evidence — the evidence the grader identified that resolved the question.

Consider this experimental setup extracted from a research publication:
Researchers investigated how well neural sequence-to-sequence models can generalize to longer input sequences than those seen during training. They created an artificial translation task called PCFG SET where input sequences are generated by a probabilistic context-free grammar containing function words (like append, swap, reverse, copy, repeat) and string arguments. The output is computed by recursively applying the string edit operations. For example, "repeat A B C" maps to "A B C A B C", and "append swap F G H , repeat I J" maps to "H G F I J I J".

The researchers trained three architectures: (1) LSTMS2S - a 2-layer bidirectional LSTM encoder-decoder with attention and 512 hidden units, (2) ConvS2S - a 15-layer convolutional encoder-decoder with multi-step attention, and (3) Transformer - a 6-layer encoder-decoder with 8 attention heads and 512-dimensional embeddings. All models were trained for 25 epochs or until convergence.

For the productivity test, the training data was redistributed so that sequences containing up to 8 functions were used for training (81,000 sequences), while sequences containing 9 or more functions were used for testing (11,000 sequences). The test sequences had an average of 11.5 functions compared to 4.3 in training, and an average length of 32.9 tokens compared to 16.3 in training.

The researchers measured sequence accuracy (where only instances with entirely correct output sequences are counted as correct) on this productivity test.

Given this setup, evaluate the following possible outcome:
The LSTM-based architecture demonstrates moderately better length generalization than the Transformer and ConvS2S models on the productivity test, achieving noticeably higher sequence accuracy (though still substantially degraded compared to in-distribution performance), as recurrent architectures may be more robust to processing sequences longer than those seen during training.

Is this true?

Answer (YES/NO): NO